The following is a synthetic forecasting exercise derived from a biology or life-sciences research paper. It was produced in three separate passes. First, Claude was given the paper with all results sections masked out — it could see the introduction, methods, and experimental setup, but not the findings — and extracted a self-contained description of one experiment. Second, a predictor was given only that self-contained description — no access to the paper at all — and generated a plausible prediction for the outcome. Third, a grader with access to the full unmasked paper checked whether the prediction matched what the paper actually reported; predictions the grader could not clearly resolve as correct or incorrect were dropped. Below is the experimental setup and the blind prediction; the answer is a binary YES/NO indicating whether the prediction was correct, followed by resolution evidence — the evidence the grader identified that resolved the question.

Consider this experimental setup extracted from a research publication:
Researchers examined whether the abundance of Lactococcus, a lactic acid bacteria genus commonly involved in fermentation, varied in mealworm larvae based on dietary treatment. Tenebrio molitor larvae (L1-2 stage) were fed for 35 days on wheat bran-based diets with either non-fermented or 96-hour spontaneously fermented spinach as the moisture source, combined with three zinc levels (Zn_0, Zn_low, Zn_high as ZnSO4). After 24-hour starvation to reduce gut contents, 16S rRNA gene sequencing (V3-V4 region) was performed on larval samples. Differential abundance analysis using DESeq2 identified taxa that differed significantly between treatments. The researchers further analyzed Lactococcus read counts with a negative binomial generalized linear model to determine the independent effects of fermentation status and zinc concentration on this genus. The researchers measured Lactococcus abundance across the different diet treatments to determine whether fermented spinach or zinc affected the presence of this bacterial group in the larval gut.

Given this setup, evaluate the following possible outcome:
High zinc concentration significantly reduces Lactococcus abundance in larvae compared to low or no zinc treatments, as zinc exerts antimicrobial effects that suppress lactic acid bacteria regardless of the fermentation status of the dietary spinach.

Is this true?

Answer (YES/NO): NO